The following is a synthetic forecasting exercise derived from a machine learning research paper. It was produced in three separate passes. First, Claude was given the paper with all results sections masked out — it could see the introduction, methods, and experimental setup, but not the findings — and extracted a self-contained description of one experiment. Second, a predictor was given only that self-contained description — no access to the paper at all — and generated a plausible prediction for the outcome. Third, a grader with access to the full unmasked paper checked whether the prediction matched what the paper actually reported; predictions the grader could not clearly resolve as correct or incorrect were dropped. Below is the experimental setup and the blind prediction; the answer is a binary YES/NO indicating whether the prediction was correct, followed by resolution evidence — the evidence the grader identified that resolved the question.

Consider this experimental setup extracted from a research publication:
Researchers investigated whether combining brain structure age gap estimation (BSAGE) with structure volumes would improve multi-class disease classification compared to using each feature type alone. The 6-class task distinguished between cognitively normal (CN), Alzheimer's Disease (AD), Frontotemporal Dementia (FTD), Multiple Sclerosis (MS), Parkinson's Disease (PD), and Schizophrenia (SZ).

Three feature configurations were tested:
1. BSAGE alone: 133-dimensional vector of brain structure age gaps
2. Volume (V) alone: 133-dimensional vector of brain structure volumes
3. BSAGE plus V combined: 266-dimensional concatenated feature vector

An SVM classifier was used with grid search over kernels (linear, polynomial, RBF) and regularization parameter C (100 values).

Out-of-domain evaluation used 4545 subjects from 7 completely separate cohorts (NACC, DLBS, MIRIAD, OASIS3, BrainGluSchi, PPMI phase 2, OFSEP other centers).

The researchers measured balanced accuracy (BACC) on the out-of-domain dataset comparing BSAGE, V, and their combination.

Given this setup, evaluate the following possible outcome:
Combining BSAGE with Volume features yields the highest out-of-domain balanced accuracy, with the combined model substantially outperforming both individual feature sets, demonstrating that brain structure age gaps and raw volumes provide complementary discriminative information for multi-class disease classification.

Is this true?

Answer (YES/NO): NO